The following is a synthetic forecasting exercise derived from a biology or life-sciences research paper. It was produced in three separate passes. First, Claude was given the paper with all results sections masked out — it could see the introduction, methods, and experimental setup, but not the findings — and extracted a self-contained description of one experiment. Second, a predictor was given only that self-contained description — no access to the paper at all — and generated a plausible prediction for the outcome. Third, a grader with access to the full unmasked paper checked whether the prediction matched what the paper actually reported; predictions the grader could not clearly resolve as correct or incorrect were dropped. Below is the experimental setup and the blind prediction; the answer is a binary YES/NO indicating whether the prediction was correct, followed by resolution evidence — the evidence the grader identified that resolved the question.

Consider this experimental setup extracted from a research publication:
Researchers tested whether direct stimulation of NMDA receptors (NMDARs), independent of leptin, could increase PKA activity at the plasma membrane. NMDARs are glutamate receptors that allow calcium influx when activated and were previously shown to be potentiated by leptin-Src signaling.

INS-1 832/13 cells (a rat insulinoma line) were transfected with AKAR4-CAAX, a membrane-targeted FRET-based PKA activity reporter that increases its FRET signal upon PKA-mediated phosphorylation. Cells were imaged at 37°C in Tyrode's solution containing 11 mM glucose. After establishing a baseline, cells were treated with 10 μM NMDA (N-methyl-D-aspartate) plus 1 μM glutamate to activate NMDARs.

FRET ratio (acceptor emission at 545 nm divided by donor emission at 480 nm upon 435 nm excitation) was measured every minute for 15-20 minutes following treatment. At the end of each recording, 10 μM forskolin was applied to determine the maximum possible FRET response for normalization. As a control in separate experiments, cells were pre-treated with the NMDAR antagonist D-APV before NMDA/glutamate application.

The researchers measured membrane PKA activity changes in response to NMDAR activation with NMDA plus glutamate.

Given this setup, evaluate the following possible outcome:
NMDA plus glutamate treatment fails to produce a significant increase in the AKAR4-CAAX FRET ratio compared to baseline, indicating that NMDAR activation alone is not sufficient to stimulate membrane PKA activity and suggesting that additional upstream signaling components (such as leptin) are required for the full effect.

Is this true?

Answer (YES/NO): NO